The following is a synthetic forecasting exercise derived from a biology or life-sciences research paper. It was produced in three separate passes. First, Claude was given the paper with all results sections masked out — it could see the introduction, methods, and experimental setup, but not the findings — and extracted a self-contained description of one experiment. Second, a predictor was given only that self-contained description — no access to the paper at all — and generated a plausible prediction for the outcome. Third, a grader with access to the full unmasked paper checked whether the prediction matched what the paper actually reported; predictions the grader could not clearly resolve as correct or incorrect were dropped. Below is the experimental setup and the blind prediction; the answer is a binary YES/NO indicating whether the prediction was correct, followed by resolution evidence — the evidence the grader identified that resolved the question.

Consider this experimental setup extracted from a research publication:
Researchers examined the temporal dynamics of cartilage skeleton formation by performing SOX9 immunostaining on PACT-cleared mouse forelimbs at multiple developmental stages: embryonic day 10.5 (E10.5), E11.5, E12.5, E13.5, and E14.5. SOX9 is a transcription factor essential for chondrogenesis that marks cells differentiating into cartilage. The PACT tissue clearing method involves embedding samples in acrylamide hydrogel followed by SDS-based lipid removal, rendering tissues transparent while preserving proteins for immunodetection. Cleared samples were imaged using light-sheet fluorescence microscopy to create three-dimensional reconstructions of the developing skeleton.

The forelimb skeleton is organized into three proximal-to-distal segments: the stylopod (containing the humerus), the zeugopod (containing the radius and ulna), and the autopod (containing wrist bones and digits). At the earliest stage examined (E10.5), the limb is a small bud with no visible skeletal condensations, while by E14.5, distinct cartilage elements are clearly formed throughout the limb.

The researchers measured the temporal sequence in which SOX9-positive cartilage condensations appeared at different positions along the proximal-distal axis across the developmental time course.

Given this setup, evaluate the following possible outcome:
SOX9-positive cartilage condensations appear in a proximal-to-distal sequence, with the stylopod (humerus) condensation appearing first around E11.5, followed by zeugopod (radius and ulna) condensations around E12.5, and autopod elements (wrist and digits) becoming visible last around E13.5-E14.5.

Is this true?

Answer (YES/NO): NO